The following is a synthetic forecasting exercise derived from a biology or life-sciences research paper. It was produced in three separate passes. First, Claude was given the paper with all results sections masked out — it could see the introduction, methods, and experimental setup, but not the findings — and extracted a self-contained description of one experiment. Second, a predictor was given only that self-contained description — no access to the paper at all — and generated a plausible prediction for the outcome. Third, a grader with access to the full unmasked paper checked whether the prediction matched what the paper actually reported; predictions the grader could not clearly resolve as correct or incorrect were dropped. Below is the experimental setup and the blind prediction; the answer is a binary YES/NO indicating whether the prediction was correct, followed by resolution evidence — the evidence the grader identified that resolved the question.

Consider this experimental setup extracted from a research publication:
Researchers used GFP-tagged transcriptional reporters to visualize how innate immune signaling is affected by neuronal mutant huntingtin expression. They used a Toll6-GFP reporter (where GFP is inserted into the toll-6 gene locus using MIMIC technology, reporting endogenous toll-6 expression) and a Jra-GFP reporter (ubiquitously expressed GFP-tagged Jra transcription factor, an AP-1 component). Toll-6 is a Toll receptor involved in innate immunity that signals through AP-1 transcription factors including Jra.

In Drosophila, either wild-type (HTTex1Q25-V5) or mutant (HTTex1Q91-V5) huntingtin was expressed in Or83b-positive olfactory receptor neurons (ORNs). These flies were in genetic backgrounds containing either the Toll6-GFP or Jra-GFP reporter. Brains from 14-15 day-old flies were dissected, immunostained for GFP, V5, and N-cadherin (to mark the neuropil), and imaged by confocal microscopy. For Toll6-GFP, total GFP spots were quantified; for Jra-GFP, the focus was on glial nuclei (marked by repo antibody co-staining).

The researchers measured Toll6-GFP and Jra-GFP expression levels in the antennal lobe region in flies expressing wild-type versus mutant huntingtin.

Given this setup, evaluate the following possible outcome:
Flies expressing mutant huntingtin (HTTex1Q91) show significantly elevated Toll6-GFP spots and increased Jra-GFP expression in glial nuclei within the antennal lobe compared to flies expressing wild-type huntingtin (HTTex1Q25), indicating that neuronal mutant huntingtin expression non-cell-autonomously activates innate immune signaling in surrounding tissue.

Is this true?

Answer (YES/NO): YES